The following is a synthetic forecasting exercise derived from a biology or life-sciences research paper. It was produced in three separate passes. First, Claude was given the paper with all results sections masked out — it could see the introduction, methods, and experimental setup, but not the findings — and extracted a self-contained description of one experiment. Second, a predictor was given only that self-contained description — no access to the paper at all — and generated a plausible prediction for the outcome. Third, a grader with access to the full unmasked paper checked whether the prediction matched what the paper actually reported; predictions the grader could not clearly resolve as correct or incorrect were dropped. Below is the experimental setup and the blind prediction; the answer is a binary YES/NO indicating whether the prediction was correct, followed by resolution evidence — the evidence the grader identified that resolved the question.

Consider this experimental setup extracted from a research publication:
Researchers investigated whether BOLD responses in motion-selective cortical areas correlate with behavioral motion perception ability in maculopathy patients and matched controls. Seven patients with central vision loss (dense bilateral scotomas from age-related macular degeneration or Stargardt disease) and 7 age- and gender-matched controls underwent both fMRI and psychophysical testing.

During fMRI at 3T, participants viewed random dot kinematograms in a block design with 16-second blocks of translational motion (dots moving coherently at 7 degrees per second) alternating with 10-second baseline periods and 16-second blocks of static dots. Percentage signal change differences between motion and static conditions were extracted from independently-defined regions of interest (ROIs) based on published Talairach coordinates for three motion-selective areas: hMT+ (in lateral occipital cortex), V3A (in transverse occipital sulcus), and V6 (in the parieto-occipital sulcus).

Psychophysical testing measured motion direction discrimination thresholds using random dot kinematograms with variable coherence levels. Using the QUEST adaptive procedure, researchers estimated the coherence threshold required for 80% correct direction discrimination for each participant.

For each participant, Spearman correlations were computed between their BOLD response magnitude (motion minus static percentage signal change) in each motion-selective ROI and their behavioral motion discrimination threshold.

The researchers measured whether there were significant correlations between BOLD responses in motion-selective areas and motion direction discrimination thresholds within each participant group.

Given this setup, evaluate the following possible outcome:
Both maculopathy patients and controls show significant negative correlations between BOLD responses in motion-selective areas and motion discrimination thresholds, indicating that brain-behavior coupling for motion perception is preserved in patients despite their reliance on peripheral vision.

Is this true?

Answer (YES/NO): NO